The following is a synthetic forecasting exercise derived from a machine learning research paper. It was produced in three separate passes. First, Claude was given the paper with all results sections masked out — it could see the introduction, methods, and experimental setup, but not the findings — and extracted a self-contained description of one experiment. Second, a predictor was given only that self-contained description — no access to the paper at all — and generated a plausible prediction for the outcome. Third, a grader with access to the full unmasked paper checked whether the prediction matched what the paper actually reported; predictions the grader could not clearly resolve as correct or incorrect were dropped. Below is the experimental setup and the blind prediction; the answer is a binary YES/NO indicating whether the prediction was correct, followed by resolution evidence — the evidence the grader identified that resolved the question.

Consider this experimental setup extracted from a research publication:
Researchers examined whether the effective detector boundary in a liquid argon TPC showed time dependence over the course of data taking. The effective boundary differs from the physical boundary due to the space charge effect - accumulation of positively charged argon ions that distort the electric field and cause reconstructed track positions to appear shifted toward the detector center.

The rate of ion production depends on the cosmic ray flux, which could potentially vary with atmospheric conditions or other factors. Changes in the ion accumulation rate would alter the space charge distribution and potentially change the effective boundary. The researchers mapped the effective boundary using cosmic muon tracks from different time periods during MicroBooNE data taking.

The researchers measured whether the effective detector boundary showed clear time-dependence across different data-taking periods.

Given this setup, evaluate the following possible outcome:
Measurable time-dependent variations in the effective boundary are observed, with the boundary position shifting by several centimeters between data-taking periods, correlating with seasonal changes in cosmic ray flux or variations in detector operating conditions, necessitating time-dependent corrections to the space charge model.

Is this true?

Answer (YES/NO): NO